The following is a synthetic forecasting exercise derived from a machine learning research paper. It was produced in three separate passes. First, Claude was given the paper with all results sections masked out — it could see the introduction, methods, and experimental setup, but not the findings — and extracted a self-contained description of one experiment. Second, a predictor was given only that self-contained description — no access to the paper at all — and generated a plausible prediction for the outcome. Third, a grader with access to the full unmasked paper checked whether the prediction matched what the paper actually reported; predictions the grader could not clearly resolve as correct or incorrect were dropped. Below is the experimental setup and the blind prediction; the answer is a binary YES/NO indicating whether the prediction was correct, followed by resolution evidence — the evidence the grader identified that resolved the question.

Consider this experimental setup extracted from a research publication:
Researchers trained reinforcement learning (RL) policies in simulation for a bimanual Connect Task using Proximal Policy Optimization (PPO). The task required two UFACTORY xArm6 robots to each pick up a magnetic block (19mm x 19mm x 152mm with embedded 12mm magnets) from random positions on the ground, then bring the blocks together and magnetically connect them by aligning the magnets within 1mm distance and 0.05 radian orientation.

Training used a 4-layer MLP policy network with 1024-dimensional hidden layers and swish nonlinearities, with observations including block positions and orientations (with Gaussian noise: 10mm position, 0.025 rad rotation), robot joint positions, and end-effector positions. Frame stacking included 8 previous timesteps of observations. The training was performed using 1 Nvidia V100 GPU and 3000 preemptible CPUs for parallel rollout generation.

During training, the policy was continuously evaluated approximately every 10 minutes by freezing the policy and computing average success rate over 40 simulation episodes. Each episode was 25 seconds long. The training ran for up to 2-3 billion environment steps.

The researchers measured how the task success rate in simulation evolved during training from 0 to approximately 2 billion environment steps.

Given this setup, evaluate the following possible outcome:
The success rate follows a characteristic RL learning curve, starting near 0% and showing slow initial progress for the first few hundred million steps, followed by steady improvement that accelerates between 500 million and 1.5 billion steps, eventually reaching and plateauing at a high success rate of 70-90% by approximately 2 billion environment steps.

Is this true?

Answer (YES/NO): NO